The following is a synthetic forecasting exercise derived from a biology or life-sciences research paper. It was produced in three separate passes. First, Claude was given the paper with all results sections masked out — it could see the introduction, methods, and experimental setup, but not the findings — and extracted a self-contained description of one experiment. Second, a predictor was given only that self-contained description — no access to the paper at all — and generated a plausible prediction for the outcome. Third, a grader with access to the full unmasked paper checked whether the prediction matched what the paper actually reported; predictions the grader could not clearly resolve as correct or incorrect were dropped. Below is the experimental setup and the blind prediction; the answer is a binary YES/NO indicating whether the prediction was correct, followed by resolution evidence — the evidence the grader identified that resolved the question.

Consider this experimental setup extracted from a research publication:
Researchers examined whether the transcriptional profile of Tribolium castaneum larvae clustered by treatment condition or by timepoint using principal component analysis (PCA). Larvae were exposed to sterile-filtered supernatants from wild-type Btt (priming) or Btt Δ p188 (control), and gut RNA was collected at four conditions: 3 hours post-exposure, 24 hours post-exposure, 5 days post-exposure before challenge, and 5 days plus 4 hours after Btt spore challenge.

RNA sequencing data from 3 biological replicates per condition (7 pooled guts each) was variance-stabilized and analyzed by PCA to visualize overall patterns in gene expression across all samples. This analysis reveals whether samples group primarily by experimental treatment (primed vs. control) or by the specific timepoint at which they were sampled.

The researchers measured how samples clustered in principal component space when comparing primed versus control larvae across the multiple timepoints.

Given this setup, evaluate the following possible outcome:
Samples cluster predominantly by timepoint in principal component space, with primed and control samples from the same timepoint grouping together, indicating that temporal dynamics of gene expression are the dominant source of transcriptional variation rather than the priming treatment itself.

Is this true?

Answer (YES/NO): NO